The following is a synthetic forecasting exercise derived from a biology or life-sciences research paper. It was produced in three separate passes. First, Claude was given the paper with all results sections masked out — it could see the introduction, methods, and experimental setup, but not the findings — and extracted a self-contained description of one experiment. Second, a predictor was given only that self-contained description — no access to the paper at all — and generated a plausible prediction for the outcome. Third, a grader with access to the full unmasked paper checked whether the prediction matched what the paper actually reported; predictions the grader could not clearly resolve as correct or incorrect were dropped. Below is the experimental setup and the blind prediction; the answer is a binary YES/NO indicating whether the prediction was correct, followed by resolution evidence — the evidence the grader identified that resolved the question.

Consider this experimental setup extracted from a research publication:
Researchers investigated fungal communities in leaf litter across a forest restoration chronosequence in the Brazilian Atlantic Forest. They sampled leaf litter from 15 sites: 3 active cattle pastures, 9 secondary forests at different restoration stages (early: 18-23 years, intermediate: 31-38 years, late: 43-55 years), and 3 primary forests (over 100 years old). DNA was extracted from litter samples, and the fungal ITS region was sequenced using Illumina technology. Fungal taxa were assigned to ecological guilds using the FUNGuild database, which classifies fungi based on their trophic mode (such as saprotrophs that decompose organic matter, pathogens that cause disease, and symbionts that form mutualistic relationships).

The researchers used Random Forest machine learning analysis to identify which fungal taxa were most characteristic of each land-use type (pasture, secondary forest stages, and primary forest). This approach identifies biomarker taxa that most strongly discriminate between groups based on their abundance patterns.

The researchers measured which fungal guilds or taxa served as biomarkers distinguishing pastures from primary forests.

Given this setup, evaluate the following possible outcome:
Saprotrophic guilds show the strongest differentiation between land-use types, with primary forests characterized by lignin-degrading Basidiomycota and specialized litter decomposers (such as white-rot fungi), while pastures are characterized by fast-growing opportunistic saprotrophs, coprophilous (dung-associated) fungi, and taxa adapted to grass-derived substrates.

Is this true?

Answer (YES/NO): NO